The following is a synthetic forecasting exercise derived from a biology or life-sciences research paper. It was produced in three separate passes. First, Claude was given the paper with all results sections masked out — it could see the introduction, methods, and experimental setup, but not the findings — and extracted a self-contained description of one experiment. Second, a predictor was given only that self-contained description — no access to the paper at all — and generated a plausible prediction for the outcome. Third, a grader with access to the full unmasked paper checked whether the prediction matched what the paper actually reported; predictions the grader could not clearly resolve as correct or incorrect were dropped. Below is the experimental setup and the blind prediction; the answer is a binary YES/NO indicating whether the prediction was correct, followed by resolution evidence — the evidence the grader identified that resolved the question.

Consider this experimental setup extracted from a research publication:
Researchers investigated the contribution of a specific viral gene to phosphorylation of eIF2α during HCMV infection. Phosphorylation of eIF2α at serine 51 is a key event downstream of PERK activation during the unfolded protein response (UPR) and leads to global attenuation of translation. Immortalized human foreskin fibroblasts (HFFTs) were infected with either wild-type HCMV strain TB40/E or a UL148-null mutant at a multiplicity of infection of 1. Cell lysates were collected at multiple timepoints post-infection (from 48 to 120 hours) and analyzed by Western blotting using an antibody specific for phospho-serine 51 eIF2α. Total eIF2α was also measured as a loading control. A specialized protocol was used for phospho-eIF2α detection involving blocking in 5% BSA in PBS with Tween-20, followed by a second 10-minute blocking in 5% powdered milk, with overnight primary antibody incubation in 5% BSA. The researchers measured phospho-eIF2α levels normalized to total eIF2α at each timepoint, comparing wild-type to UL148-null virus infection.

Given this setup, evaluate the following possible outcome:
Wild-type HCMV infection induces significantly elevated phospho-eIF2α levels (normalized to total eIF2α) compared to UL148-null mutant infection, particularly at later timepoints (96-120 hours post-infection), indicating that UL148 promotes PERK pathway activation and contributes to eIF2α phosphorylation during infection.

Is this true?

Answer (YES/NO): NO